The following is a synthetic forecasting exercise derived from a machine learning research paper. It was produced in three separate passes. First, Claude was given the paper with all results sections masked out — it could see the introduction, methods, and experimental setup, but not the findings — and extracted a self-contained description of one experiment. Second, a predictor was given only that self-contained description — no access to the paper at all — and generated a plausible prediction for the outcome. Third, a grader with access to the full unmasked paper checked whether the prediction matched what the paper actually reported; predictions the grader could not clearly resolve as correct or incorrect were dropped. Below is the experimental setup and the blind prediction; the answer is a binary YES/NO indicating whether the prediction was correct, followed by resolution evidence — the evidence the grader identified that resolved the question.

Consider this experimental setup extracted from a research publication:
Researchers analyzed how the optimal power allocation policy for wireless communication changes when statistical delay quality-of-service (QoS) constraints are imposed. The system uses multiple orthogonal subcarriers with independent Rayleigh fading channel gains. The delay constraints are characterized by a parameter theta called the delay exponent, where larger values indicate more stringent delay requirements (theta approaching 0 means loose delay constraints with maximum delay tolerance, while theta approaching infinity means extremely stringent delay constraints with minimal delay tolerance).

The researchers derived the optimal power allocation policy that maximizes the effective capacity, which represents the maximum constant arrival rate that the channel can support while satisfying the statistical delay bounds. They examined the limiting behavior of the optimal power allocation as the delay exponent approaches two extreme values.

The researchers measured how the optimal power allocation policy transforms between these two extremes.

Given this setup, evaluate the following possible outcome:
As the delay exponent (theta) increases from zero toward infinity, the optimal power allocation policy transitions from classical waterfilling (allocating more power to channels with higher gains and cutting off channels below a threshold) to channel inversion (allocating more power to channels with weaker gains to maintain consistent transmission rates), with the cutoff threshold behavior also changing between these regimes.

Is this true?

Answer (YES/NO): YES